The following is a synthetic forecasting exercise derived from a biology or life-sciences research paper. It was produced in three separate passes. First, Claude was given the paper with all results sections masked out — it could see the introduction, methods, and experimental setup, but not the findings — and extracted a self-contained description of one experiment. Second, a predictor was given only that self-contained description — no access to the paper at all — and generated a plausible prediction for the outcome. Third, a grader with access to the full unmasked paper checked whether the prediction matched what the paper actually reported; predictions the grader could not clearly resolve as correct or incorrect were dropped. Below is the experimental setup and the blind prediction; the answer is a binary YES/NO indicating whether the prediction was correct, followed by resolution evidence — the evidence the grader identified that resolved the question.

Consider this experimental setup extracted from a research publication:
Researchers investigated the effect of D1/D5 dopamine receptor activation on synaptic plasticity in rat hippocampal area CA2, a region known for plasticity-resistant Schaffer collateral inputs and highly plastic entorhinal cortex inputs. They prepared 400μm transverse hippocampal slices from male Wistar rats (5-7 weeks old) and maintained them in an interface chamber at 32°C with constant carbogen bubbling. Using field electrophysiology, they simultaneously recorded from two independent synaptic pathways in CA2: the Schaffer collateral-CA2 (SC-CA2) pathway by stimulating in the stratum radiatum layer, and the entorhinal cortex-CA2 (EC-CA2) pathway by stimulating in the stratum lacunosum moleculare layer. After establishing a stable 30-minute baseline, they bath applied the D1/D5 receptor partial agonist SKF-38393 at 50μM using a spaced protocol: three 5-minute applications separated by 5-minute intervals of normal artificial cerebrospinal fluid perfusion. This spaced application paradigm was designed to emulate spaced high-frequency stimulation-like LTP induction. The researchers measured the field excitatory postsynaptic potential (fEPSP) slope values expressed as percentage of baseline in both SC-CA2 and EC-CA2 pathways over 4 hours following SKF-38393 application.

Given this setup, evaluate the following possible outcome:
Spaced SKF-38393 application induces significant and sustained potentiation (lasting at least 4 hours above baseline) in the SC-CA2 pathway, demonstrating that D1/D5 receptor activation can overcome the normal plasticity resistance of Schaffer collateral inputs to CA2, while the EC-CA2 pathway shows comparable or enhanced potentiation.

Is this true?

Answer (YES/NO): NO